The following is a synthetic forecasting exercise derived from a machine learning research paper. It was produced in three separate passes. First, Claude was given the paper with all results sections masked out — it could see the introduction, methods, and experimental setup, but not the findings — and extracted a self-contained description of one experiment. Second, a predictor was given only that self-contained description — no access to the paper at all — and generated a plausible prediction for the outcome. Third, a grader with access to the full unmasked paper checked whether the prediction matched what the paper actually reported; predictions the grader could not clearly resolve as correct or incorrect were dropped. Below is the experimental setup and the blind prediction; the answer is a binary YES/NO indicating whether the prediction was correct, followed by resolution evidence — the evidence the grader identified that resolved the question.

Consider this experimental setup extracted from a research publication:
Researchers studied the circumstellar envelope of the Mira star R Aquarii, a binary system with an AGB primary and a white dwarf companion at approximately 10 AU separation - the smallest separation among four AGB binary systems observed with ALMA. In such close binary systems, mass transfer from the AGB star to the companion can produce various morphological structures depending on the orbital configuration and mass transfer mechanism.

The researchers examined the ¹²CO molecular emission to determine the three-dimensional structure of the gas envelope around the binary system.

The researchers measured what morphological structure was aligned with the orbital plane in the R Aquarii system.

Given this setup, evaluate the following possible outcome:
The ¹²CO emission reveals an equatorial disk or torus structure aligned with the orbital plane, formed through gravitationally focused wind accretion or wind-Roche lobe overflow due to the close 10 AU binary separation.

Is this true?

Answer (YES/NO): NO